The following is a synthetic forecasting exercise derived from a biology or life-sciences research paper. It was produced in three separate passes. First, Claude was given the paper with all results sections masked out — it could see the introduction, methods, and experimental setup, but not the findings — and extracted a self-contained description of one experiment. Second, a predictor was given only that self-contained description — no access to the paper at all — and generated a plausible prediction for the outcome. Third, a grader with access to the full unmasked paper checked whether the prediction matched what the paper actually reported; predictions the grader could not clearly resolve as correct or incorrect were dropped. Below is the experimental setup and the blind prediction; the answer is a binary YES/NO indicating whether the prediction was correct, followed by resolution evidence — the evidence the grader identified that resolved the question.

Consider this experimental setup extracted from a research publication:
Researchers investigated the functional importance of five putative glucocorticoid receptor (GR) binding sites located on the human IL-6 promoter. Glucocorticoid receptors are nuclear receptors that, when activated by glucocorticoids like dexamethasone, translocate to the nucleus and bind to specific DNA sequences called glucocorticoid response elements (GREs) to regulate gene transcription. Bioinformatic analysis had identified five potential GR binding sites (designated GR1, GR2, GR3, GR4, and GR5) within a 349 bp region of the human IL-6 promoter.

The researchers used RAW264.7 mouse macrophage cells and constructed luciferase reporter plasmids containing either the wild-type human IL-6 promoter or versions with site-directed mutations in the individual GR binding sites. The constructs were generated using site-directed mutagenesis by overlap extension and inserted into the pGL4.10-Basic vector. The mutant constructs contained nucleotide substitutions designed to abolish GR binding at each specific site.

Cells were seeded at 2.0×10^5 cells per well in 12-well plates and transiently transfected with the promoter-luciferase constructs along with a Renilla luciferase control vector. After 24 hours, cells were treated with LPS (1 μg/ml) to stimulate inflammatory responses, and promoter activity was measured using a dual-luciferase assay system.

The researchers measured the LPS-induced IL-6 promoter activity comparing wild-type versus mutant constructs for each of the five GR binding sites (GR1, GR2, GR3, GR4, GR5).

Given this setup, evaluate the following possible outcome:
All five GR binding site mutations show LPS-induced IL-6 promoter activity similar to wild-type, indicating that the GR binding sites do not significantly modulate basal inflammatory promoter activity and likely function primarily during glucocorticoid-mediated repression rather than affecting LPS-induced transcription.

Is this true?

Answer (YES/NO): NO